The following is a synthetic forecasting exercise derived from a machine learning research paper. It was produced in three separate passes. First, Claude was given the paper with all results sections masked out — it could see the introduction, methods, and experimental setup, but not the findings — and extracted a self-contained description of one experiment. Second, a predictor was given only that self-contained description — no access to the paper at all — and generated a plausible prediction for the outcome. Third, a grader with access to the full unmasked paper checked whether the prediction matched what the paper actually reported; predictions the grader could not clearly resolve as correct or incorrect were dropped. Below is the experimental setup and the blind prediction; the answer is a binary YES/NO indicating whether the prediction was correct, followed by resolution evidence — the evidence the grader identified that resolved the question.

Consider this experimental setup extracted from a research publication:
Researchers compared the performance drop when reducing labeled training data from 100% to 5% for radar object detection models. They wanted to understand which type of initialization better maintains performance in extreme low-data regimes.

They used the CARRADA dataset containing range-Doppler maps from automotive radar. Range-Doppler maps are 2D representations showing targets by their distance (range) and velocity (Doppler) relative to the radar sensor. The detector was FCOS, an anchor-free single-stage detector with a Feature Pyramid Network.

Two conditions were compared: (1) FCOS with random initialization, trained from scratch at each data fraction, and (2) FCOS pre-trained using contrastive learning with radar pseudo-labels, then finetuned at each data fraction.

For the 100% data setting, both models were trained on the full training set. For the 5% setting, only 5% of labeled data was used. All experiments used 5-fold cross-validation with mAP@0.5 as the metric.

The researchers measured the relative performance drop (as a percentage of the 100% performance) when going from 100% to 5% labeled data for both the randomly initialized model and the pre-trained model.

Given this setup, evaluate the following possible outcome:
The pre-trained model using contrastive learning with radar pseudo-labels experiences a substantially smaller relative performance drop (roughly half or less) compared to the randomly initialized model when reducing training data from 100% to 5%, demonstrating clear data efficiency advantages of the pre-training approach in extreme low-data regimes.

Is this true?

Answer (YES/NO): YES